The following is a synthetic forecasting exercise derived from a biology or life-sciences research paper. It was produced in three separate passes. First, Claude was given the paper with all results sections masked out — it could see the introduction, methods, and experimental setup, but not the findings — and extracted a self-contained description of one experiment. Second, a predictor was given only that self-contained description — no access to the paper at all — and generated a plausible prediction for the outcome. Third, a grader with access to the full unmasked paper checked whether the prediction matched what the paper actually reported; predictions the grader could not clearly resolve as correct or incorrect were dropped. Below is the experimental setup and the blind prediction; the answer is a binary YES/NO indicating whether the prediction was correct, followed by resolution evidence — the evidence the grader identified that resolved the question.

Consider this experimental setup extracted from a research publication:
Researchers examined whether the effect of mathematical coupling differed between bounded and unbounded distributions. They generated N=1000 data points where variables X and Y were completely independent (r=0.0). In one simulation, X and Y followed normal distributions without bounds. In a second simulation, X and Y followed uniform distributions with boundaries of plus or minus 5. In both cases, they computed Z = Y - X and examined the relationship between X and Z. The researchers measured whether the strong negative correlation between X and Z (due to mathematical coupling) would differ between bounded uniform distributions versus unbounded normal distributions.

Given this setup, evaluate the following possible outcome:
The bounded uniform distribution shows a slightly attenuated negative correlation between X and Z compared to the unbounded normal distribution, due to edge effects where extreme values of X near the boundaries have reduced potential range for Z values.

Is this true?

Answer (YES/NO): NO